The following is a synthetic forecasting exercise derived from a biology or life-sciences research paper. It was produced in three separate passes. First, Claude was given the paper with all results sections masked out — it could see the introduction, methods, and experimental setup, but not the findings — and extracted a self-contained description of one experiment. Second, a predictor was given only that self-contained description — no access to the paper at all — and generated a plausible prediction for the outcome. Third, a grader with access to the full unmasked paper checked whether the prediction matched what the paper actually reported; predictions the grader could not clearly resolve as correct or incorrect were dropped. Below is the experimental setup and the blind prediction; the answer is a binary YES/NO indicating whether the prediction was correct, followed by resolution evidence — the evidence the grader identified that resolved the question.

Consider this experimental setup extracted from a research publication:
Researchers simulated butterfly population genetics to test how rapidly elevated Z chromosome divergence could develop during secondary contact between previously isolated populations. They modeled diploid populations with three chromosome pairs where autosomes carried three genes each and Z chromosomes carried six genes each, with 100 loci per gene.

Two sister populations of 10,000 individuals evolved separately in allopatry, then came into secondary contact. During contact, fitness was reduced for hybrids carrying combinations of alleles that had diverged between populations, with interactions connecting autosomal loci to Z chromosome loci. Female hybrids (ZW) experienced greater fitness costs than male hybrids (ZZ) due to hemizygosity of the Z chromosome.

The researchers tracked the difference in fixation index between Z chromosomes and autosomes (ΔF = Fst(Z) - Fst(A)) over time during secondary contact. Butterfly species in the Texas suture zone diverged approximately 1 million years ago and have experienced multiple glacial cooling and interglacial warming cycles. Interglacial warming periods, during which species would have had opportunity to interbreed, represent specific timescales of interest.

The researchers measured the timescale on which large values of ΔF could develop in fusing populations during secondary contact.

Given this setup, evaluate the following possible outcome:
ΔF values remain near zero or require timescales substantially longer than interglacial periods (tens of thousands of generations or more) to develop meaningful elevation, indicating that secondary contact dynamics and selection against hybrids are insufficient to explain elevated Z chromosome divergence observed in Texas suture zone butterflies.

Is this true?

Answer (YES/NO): NO